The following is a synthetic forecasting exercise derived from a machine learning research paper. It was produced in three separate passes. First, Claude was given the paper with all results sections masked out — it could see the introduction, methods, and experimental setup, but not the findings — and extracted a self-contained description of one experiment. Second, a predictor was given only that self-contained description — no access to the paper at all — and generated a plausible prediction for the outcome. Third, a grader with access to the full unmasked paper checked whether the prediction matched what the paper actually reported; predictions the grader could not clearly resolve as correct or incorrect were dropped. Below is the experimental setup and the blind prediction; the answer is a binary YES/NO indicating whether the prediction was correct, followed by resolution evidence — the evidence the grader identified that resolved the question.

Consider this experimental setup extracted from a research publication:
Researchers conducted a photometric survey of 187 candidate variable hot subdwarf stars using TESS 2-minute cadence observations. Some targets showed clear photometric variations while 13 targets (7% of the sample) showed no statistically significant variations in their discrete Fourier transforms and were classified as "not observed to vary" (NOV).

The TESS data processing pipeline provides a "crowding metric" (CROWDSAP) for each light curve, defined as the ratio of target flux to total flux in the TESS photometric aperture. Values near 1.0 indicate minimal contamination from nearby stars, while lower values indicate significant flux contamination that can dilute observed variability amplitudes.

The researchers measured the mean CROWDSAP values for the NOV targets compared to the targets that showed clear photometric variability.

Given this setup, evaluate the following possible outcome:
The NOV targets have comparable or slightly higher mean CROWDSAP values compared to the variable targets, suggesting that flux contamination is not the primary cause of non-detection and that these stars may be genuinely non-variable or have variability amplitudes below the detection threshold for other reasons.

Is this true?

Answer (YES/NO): NO